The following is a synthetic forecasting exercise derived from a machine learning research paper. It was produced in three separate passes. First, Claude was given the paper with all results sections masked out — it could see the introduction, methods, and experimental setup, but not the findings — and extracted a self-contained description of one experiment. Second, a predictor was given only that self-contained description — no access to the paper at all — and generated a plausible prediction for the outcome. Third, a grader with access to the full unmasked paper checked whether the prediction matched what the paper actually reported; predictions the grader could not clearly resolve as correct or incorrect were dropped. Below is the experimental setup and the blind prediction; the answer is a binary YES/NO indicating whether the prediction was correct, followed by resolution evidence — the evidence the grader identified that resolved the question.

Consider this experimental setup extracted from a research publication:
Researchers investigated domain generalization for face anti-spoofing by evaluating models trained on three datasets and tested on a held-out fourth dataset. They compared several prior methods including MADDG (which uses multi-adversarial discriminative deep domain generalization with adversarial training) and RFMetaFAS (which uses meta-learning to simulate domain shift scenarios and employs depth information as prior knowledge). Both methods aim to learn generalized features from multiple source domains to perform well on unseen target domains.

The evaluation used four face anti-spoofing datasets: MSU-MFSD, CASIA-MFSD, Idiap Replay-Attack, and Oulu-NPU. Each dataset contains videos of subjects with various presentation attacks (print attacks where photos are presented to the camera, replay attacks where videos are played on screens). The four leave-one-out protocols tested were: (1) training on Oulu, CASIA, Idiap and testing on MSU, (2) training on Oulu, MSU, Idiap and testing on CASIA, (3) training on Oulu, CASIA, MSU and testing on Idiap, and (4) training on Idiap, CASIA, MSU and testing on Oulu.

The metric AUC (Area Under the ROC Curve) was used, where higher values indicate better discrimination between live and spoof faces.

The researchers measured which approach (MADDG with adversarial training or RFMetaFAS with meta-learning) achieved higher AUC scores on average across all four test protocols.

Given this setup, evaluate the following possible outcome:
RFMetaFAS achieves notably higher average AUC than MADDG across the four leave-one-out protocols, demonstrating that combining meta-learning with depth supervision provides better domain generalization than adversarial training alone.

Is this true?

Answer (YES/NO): YES